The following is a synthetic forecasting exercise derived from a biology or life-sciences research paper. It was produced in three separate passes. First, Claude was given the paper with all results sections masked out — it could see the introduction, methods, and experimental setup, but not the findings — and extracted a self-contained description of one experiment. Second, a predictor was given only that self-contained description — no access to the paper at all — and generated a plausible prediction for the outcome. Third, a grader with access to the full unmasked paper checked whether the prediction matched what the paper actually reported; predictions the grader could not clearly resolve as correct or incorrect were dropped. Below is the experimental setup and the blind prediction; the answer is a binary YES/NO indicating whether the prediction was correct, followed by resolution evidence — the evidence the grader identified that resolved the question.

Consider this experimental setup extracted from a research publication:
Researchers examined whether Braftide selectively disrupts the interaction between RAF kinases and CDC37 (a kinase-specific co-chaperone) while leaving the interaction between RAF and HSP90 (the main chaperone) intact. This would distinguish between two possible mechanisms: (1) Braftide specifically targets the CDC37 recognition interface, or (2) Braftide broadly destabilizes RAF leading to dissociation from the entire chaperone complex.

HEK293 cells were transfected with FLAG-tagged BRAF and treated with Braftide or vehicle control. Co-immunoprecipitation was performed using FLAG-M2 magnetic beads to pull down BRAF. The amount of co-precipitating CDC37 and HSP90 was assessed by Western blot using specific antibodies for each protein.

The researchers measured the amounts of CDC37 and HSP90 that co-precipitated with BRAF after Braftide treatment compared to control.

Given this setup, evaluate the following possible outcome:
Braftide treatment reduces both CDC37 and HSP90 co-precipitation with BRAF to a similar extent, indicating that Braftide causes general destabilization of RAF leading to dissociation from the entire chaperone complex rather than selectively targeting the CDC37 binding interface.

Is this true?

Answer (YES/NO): NO